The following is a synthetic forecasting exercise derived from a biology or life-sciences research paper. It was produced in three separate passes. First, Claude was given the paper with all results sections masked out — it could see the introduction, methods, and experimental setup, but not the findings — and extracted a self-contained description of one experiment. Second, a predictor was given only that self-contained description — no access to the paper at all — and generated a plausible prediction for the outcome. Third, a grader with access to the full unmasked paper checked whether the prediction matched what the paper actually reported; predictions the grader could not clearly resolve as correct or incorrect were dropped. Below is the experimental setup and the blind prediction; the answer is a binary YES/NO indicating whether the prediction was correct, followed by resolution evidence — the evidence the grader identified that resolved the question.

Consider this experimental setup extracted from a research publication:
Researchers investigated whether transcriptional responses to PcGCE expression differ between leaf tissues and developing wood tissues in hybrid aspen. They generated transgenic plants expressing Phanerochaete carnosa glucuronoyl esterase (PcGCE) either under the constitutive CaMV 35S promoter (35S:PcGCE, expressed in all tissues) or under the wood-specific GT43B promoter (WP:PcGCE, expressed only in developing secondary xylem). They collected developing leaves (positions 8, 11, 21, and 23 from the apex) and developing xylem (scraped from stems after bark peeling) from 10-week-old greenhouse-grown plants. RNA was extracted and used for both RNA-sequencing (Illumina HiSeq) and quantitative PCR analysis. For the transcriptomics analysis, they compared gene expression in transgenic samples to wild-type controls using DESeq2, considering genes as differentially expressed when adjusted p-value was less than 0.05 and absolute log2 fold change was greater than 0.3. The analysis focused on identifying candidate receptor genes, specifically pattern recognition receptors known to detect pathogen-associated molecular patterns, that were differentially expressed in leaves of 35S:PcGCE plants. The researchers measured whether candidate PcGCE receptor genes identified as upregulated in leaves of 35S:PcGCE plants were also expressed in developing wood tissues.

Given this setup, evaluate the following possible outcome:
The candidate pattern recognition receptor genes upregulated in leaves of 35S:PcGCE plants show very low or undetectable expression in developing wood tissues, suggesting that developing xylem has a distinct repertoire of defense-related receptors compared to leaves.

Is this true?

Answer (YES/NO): YES